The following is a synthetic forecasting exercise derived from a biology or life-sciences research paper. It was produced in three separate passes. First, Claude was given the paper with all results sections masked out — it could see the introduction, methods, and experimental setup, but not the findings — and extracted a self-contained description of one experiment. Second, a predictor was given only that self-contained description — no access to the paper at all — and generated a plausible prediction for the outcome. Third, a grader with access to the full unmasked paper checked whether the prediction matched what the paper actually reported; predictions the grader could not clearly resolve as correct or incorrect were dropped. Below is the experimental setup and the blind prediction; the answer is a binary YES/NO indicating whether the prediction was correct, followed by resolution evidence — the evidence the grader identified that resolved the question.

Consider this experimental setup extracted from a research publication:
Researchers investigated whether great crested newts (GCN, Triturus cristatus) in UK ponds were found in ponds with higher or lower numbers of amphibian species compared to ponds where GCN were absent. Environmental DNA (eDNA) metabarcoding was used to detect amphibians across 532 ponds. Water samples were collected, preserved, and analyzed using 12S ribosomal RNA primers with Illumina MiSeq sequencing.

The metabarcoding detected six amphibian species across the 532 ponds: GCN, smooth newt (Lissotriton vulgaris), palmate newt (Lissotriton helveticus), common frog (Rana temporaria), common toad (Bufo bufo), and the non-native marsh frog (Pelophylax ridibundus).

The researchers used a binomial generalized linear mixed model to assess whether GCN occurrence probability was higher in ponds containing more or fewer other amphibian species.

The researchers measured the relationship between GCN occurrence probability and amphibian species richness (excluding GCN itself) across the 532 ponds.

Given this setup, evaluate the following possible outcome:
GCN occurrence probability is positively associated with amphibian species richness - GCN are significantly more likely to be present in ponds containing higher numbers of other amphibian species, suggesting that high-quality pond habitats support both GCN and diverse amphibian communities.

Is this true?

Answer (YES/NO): YES